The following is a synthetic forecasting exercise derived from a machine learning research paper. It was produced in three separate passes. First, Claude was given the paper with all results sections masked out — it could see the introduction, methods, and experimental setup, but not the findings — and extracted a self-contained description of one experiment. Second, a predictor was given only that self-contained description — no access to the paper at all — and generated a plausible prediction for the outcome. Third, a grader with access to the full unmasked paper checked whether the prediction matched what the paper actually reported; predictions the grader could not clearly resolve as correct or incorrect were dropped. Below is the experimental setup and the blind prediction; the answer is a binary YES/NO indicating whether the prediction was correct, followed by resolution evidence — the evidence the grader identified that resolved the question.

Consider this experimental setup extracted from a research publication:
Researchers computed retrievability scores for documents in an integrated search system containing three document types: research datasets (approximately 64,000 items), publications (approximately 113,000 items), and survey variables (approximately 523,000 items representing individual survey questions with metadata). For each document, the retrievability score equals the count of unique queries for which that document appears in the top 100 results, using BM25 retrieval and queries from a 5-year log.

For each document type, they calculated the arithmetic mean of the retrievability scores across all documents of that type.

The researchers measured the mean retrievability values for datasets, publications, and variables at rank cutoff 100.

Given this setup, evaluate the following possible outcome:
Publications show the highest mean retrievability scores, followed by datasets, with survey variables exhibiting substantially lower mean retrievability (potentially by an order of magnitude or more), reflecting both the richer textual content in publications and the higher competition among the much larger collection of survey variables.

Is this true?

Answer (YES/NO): NO